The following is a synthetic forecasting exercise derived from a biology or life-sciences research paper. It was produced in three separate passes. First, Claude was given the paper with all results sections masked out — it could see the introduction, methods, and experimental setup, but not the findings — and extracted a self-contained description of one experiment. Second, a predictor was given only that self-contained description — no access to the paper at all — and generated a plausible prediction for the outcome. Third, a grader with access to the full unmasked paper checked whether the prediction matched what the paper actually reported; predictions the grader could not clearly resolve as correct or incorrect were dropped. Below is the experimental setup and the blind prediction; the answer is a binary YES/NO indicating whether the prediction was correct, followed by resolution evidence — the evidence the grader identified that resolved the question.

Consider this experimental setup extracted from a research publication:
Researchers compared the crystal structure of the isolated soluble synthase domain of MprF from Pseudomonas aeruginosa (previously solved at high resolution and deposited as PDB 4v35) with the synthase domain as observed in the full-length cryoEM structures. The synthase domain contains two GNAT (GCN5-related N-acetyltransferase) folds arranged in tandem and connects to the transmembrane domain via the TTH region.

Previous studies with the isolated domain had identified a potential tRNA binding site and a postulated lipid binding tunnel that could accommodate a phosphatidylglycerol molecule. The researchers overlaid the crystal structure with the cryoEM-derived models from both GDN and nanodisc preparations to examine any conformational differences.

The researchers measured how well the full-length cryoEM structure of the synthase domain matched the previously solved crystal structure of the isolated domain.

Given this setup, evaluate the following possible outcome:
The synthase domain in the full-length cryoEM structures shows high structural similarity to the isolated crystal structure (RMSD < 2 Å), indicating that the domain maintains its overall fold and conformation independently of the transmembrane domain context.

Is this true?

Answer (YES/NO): NO